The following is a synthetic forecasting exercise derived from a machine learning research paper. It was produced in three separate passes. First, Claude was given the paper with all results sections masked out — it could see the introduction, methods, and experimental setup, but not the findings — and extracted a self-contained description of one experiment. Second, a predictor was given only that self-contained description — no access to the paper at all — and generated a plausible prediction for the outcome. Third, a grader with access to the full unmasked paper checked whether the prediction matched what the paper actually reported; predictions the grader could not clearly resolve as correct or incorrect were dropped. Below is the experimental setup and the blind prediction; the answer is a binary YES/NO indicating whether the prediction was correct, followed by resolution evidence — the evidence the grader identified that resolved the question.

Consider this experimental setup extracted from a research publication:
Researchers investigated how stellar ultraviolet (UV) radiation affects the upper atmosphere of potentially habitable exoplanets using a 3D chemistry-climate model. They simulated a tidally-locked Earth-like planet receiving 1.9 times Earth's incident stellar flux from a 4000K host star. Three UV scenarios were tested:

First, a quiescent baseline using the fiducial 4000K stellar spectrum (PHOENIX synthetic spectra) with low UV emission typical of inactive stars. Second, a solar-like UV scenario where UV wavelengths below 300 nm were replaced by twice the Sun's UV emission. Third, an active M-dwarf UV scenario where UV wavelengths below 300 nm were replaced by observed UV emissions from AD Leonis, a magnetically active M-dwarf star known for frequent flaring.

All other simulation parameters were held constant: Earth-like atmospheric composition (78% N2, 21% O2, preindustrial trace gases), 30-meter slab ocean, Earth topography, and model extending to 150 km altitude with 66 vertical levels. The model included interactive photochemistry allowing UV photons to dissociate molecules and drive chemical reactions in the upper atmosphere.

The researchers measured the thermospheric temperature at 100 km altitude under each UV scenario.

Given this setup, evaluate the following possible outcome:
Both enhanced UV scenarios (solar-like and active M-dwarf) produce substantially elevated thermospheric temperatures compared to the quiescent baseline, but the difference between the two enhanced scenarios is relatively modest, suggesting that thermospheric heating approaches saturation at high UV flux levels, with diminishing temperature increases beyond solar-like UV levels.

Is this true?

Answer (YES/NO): NO